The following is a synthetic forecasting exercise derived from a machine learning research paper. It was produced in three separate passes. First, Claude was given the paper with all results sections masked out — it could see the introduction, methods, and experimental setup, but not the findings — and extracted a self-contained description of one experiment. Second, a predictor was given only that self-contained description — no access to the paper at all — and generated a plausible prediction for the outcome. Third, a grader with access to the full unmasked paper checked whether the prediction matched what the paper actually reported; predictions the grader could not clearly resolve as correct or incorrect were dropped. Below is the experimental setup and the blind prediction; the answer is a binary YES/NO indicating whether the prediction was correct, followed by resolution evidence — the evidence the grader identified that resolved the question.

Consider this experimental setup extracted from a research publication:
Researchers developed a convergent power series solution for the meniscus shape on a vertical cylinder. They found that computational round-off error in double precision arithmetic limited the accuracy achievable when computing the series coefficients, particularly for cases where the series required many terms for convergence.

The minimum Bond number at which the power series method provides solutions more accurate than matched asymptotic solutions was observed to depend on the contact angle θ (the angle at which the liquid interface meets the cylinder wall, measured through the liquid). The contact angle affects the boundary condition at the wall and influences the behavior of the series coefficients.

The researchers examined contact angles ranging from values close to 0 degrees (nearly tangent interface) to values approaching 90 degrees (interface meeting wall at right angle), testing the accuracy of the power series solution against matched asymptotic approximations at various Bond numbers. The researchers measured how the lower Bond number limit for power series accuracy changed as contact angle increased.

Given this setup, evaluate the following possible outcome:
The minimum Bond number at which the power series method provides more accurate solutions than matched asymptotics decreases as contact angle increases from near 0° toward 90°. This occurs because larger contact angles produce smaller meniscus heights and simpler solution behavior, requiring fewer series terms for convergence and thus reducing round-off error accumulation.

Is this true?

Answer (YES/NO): YES